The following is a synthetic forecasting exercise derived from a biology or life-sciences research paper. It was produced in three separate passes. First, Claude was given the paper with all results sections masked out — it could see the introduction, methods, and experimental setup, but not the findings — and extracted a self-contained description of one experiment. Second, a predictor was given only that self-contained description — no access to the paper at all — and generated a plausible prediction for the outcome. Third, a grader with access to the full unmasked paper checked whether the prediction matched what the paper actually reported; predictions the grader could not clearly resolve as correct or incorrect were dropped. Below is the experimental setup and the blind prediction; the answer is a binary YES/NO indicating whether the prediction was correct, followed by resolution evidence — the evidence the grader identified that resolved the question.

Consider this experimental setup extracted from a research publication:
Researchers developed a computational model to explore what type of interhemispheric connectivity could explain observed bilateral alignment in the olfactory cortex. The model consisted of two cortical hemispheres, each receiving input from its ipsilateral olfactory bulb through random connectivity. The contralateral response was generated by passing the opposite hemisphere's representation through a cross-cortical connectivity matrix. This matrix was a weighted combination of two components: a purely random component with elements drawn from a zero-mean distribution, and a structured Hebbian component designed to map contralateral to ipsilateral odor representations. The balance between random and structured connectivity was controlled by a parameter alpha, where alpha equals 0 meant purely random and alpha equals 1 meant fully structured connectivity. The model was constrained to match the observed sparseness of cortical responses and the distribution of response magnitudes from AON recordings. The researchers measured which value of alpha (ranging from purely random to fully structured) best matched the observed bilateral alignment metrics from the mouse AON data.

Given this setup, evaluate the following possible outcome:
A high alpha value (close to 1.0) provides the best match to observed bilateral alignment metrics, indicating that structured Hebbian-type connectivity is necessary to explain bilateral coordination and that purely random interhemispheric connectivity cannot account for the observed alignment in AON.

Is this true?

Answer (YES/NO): NO